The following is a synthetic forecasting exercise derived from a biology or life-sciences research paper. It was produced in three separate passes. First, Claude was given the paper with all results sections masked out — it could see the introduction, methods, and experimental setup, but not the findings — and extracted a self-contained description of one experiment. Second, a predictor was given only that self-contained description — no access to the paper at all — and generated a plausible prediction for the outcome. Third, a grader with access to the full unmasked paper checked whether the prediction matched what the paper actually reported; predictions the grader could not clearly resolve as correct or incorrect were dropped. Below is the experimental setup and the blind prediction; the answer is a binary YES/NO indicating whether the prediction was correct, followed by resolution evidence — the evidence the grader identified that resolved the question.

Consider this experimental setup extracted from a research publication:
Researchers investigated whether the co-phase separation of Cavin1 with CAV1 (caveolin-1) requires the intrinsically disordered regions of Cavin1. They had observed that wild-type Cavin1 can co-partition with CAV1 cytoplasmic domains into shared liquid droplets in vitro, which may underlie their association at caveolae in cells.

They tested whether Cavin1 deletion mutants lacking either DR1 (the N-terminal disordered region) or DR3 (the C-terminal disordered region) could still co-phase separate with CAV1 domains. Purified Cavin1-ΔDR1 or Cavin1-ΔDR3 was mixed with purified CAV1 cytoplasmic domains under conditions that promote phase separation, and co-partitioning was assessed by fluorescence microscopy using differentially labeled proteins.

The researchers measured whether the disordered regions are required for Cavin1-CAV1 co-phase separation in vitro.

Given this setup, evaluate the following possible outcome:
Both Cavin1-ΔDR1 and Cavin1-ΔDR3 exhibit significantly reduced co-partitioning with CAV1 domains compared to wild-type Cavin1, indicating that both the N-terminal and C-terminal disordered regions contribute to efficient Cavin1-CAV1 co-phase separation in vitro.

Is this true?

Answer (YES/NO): NO